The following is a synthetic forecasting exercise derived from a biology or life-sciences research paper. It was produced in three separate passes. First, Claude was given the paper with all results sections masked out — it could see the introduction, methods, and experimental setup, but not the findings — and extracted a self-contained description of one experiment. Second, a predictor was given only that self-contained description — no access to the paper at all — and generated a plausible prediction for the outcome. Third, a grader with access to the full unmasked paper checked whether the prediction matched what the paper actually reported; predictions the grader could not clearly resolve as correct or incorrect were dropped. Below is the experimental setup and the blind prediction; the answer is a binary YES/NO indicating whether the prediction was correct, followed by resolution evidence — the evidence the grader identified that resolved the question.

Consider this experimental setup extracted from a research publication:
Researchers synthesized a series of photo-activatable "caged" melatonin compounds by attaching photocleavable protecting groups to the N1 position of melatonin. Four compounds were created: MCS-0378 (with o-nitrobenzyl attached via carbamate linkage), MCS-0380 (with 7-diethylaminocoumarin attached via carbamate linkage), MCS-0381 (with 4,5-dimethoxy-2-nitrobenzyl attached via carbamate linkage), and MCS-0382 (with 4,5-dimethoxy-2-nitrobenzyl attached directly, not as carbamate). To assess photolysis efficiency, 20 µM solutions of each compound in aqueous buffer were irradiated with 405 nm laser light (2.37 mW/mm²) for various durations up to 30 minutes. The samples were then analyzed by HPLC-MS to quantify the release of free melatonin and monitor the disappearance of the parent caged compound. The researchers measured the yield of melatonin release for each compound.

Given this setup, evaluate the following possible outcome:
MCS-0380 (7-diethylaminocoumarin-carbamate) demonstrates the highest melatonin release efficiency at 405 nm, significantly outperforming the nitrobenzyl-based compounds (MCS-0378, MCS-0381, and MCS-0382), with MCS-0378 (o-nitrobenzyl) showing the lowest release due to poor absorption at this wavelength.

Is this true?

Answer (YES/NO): NO